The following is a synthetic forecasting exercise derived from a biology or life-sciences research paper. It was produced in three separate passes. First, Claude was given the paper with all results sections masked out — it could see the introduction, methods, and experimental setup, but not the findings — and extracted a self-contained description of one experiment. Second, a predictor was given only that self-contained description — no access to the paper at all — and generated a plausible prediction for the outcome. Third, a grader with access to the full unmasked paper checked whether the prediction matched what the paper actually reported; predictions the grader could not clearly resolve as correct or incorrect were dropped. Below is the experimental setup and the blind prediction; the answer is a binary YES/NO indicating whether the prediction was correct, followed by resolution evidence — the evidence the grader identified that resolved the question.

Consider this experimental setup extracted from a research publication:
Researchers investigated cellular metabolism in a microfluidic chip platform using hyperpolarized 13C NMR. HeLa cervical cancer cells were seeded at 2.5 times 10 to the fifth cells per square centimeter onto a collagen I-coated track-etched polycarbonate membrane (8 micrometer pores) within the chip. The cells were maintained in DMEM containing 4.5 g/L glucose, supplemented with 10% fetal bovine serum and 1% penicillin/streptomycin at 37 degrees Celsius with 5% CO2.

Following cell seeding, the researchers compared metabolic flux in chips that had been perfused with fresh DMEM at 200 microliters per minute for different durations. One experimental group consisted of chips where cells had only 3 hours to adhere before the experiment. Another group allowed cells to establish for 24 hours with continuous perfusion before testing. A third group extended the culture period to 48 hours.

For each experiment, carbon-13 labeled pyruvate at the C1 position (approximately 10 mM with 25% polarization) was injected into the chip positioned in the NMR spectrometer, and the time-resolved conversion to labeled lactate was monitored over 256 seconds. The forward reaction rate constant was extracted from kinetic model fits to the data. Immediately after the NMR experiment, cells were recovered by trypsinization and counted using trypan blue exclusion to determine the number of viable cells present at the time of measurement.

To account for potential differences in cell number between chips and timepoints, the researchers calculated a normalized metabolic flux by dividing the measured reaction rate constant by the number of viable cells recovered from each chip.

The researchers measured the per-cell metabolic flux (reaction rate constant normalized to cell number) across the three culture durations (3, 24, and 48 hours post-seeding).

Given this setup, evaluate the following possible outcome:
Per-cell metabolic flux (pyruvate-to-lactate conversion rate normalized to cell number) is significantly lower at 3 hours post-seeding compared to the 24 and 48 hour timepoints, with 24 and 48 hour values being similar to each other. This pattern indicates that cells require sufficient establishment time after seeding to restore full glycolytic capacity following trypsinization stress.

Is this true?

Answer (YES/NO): NO